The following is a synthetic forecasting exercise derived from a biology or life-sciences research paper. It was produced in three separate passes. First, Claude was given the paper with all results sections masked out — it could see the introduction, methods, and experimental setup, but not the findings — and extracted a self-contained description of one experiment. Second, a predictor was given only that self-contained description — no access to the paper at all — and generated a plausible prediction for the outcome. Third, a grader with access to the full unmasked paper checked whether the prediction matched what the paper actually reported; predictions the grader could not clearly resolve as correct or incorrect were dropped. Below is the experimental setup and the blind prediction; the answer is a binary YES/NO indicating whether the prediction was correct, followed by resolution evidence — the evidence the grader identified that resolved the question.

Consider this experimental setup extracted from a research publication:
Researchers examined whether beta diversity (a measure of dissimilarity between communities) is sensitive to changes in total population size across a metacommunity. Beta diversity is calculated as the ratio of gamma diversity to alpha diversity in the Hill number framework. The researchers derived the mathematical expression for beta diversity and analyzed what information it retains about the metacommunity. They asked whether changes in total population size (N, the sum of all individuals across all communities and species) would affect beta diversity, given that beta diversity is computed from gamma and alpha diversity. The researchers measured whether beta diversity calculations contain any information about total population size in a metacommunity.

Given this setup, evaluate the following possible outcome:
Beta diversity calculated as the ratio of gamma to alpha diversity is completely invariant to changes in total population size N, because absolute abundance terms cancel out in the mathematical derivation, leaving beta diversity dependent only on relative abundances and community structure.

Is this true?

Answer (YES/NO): YES